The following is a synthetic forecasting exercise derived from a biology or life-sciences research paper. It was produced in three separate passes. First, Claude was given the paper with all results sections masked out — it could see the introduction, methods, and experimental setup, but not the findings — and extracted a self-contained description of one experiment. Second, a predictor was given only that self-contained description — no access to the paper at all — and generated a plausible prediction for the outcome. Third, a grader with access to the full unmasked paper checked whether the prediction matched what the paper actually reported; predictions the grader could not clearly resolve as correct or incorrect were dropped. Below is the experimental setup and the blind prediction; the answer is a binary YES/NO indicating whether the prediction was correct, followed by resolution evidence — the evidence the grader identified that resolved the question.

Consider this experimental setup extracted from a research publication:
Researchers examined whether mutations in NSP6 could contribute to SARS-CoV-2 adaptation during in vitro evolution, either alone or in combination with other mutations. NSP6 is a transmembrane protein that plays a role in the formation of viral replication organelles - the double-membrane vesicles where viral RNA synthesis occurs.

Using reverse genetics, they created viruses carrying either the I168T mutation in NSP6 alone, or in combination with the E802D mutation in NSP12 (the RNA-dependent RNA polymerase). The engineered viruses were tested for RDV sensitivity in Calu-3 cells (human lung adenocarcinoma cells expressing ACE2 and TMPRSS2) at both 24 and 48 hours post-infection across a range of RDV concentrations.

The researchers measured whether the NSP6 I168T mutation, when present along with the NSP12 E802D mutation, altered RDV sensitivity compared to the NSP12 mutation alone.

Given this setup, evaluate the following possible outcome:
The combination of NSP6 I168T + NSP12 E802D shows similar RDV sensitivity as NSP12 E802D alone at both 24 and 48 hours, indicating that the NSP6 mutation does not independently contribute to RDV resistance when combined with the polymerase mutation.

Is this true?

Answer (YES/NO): NO